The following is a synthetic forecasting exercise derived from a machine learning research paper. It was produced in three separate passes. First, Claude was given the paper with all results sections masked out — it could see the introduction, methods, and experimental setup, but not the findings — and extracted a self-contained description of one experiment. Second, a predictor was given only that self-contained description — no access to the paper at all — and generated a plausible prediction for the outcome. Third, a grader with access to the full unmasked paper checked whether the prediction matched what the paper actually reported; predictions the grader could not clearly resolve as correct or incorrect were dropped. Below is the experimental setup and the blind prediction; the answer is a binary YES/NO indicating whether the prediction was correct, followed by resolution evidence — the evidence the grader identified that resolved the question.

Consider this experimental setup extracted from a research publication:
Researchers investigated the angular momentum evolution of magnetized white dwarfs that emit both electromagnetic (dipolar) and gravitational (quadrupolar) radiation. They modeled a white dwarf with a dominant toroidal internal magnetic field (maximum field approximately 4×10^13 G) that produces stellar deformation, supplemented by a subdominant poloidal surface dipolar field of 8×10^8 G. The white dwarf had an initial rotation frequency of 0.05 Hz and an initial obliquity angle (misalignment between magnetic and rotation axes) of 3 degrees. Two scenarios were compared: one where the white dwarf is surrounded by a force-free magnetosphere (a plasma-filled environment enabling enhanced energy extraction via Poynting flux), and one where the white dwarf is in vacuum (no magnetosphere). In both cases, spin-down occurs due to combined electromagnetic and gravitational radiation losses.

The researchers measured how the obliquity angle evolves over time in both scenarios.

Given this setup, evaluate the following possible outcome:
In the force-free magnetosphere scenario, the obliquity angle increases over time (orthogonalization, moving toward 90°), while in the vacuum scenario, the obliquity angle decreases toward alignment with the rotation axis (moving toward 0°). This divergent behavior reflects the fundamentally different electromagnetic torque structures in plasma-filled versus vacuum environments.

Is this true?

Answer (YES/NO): NO